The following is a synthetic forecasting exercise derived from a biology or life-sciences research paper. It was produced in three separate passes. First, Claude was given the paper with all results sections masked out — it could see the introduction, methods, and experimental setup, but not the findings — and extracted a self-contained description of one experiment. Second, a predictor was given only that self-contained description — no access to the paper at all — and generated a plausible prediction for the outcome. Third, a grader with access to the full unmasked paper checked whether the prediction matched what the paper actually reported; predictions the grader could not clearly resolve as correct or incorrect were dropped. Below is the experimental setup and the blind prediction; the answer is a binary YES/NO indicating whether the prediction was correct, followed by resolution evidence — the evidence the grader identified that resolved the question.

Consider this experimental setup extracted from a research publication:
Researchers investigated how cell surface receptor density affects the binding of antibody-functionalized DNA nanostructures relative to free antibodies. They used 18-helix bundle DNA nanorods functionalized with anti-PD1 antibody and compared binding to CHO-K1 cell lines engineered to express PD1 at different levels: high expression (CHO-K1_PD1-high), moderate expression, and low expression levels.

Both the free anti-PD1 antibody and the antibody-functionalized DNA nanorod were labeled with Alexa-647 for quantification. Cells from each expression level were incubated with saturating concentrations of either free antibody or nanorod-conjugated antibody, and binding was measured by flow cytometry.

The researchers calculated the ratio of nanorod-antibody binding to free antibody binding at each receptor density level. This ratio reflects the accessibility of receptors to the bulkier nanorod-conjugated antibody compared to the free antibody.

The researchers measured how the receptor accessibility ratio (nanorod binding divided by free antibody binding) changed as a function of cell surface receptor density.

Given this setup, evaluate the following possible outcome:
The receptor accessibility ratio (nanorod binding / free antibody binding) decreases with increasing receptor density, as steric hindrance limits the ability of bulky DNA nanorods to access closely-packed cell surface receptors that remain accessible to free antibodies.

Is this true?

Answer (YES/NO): NO